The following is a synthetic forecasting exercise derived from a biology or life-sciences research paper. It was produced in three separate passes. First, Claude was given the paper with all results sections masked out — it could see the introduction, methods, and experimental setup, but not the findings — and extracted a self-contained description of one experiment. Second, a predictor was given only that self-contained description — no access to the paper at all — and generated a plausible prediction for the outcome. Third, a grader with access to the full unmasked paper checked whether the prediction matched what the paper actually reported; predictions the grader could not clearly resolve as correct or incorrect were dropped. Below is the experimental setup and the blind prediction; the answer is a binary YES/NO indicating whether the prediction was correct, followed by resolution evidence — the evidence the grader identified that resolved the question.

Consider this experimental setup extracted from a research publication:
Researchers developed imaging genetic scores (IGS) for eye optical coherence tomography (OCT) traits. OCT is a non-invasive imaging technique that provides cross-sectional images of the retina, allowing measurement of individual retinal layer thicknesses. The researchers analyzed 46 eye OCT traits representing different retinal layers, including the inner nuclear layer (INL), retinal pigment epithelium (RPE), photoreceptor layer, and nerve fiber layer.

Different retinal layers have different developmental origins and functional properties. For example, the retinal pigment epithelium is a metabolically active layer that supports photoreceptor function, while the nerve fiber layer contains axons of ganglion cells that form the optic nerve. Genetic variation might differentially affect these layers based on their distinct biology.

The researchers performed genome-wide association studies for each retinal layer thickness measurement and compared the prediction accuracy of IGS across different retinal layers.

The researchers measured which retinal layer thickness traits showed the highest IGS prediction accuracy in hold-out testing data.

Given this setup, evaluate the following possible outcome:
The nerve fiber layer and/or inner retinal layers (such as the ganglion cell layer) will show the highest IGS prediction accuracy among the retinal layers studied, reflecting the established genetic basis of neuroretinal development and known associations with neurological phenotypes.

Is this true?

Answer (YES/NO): NO